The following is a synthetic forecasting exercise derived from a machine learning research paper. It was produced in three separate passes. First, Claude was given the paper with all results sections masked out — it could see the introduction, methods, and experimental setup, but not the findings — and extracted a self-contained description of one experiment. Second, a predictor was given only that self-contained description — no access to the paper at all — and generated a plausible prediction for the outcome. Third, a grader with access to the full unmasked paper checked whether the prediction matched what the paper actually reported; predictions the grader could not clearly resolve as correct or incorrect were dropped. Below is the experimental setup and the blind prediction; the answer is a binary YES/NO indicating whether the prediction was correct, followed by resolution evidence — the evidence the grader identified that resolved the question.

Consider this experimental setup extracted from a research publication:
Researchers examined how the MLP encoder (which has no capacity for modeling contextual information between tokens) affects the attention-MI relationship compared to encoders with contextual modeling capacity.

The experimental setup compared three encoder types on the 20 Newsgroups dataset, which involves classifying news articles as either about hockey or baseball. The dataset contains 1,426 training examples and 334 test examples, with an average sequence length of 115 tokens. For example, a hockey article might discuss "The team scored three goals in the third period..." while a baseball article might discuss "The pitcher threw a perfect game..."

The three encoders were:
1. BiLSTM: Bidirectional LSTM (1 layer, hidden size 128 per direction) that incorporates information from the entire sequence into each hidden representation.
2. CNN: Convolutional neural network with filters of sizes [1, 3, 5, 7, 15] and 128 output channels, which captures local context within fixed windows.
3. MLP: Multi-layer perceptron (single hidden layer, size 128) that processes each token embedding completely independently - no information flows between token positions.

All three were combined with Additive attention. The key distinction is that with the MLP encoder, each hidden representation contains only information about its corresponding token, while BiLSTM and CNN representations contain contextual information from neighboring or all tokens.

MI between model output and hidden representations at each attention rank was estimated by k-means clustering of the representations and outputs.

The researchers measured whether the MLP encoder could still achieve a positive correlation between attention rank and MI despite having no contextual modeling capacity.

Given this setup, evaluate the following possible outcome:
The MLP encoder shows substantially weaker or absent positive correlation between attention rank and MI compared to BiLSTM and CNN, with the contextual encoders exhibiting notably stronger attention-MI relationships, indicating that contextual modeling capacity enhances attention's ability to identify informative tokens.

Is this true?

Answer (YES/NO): NO